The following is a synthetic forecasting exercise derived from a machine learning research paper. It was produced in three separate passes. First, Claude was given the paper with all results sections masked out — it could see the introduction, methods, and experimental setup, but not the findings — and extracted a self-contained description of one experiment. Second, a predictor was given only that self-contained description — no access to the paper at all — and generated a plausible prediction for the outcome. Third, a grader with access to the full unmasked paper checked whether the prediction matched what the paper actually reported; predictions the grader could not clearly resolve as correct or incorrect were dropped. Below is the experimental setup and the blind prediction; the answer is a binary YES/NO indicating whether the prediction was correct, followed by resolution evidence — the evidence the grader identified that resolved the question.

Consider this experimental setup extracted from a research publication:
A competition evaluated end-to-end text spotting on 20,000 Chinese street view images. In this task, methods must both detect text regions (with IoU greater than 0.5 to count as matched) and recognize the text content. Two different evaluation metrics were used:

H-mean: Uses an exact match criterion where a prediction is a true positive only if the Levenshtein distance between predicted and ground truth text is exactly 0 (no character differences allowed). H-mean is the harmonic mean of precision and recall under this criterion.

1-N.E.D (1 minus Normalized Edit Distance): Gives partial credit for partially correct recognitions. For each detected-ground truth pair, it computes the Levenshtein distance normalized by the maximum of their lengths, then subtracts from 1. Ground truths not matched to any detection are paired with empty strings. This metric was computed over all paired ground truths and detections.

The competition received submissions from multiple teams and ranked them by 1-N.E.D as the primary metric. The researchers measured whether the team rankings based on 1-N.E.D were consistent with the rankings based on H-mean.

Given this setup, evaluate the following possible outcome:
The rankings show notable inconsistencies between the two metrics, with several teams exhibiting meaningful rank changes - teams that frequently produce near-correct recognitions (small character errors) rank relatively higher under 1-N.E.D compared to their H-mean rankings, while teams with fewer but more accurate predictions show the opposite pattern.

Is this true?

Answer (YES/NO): YES